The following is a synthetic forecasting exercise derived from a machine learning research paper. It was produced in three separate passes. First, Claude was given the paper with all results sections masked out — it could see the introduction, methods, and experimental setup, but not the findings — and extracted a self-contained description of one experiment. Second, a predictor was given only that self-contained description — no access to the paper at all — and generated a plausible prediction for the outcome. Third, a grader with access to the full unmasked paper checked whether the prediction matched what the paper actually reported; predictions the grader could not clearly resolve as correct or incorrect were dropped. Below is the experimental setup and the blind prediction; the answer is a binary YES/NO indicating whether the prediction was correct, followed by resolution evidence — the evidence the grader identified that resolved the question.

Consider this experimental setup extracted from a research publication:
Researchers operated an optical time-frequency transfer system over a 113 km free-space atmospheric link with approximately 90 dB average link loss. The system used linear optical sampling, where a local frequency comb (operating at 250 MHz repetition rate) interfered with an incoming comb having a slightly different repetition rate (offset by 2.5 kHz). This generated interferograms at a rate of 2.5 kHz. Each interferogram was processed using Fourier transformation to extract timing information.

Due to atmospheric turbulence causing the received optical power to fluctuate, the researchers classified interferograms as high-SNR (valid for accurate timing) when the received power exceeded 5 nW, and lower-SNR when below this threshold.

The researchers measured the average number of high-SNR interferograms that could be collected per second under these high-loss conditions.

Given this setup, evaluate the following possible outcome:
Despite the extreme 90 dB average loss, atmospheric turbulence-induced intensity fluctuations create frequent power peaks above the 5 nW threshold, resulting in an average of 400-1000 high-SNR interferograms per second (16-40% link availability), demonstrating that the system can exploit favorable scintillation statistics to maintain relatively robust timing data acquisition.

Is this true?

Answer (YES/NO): NO